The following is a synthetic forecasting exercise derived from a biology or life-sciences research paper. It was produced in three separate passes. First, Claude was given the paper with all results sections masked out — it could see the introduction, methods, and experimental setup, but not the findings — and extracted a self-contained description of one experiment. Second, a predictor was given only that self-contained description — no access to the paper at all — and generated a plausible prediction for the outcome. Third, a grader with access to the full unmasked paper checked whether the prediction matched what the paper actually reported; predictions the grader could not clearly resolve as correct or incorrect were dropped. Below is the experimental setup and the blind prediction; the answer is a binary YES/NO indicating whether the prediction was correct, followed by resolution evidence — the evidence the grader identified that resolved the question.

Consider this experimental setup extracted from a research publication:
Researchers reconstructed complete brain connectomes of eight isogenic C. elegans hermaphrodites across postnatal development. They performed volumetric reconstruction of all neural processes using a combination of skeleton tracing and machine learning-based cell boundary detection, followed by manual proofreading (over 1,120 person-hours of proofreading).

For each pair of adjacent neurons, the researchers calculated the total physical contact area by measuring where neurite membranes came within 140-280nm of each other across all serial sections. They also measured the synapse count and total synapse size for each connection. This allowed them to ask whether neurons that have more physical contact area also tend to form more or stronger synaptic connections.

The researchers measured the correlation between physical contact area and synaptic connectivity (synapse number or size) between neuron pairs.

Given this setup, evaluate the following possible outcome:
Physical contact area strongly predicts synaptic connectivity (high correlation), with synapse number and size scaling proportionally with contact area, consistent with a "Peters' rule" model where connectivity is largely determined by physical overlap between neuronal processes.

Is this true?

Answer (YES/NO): NO